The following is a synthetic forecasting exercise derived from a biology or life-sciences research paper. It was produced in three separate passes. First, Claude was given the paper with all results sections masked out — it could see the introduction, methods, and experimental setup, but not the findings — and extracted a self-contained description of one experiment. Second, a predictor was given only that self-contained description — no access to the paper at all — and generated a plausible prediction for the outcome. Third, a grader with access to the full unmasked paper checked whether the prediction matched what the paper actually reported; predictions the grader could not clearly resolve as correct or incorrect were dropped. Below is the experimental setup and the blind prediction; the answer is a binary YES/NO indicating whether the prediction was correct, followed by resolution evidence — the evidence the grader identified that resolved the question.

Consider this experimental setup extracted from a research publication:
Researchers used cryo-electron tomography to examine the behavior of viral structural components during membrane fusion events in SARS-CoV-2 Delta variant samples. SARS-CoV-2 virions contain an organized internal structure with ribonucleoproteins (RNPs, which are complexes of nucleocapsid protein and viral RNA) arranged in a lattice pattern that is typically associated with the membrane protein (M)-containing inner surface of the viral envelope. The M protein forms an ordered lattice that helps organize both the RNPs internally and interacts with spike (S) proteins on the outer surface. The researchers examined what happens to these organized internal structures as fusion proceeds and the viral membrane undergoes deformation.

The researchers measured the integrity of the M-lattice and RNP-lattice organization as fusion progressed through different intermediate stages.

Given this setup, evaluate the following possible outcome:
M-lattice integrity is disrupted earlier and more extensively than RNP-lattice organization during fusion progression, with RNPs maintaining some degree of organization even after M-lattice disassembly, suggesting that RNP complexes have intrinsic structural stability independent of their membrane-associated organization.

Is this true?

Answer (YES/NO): NO